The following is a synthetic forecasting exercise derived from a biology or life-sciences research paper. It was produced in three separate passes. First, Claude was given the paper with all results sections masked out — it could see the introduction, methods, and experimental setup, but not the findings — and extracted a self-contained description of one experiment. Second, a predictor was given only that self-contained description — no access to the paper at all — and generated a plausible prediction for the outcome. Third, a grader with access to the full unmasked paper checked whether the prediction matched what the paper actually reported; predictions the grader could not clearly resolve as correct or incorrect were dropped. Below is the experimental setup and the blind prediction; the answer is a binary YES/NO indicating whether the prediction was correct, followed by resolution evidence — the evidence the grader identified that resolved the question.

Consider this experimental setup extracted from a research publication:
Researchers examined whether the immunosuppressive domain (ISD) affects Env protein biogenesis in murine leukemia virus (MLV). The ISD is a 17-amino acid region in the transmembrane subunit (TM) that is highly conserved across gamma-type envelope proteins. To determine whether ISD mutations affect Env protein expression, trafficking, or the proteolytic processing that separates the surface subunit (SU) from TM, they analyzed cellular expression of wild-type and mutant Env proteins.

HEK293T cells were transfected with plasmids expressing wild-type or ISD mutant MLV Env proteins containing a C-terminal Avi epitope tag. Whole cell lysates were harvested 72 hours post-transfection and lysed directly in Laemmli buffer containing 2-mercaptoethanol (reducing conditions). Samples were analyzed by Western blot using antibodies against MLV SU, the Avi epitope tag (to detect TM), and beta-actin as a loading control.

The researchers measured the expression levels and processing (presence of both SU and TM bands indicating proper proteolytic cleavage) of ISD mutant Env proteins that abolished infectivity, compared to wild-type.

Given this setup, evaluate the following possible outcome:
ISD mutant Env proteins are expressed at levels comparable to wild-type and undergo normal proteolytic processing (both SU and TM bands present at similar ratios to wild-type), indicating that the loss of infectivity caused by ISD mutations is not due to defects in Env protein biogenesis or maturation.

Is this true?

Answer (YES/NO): YES